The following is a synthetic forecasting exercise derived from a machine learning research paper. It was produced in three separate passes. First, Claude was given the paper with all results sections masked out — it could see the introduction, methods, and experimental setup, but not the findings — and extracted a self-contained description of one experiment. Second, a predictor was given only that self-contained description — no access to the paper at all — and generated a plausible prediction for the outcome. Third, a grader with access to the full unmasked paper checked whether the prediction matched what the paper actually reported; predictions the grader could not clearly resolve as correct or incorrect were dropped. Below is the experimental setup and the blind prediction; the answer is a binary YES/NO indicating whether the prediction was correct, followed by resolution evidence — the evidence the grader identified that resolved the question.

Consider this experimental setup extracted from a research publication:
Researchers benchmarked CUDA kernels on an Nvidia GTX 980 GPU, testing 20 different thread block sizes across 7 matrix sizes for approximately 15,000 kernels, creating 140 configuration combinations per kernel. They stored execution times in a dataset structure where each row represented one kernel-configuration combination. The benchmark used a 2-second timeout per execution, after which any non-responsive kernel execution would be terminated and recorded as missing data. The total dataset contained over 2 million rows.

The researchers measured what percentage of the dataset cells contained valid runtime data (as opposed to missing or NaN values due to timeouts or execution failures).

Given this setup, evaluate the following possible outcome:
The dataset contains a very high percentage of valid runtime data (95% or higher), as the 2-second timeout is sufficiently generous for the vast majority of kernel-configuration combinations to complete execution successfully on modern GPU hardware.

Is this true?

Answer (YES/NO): YES